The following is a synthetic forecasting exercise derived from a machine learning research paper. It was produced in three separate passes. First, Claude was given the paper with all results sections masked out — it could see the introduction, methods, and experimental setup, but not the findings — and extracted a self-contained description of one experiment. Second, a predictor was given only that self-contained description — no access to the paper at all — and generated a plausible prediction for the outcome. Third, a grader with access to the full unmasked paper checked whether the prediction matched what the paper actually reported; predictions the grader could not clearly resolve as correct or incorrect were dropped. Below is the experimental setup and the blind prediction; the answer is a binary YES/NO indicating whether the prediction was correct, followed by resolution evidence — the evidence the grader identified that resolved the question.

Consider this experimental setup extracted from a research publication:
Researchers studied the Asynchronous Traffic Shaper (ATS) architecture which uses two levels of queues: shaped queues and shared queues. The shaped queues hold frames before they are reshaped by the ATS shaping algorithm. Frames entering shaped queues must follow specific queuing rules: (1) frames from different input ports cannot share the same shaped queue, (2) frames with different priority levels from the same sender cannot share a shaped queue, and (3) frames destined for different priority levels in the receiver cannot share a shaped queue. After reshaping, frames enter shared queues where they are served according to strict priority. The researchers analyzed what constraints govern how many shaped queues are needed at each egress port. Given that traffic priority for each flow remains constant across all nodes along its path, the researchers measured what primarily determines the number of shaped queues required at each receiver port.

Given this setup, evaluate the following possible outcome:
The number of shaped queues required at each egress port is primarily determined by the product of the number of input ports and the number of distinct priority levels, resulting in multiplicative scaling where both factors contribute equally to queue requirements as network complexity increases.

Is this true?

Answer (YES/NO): NO